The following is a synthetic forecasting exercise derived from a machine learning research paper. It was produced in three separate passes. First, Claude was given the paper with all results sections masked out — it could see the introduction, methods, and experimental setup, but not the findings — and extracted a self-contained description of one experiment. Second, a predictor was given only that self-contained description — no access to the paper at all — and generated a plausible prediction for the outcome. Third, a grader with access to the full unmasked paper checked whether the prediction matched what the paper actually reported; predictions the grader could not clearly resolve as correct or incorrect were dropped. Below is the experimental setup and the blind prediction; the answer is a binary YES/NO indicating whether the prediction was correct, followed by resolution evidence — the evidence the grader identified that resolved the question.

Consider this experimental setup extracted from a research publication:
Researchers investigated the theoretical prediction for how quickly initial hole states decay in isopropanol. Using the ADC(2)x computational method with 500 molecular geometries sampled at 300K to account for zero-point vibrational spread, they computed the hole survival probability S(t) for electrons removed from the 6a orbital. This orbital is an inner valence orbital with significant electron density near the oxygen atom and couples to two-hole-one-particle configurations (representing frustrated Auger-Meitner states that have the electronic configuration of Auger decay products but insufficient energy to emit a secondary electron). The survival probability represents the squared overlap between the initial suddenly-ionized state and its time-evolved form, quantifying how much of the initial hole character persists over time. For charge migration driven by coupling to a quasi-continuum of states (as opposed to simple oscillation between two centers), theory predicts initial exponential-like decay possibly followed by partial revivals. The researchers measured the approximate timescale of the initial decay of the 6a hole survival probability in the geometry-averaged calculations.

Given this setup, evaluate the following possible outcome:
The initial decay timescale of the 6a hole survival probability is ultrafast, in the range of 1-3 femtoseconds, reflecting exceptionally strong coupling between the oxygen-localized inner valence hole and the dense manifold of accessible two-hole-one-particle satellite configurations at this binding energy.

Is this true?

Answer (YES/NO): YES